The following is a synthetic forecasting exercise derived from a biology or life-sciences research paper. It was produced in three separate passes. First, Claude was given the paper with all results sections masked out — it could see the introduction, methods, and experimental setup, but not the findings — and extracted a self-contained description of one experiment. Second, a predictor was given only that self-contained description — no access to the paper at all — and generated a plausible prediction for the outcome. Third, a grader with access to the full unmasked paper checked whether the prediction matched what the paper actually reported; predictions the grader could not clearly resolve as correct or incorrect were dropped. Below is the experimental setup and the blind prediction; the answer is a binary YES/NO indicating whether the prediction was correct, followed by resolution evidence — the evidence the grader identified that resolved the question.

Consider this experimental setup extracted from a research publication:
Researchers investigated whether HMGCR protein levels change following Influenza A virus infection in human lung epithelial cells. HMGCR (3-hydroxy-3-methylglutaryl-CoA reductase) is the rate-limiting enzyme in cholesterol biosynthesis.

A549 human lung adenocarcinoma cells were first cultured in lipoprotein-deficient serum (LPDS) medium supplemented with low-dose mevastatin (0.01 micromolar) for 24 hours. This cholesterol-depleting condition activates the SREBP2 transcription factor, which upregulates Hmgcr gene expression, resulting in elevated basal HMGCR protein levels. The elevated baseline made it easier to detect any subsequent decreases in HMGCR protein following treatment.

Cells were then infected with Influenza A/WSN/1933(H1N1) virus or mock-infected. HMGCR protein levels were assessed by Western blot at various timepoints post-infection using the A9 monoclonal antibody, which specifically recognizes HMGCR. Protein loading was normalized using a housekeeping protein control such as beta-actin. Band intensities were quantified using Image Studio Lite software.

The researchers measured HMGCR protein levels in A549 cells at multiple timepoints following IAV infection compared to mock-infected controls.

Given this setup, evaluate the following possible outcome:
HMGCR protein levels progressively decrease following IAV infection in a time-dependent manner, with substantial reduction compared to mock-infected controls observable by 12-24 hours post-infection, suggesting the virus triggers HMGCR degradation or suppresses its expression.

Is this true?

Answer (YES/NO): YES